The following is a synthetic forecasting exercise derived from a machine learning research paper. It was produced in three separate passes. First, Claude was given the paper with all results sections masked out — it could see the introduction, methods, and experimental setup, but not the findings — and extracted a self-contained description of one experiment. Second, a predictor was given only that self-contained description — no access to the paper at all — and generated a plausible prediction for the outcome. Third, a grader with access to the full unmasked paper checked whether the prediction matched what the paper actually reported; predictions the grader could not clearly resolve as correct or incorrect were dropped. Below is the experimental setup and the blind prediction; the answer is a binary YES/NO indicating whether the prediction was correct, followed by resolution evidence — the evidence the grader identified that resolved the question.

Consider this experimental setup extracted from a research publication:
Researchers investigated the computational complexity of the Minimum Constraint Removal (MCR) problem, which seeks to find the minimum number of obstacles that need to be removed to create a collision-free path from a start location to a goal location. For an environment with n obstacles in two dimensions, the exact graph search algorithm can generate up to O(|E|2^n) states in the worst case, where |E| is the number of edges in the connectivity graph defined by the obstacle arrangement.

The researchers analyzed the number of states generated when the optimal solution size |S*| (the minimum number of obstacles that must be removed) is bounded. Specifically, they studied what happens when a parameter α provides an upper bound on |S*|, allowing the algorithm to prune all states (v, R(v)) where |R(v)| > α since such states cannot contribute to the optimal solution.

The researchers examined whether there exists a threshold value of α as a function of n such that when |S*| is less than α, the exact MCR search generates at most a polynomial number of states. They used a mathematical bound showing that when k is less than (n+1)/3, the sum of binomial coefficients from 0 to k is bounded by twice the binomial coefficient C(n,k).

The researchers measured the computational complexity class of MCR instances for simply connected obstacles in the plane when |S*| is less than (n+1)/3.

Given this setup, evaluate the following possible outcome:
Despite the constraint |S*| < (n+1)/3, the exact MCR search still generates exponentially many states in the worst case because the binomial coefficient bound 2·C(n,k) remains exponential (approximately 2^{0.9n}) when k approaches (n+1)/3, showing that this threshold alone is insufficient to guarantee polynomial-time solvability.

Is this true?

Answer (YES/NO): NO